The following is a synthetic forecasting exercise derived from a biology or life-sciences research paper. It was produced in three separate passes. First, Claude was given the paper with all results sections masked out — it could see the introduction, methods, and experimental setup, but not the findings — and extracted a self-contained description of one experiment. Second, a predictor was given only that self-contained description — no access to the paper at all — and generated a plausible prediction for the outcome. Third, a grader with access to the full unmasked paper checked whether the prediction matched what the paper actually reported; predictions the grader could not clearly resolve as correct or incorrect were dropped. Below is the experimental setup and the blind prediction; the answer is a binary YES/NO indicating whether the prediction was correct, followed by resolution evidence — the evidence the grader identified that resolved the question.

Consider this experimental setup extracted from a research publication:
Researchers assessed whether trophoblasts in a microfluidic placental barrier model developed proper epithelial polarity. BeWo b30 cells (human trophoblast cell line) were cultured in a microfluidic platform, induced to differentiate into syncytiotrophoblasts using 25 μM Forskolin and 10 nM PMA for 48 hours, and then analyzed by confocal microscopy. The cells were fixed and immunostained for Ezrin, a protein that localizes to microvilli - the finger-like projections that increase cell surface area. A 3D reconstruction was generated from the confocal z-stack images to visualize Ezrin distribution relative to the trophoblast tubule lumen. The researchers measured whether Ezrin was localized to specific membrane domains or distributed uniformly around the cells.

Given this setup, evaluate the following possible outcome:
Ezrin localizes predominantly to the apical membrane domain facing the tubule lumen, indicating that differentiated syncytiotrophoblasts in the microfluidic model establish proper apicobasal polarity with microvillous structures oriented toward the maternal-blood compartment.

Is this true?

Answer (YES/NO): YES